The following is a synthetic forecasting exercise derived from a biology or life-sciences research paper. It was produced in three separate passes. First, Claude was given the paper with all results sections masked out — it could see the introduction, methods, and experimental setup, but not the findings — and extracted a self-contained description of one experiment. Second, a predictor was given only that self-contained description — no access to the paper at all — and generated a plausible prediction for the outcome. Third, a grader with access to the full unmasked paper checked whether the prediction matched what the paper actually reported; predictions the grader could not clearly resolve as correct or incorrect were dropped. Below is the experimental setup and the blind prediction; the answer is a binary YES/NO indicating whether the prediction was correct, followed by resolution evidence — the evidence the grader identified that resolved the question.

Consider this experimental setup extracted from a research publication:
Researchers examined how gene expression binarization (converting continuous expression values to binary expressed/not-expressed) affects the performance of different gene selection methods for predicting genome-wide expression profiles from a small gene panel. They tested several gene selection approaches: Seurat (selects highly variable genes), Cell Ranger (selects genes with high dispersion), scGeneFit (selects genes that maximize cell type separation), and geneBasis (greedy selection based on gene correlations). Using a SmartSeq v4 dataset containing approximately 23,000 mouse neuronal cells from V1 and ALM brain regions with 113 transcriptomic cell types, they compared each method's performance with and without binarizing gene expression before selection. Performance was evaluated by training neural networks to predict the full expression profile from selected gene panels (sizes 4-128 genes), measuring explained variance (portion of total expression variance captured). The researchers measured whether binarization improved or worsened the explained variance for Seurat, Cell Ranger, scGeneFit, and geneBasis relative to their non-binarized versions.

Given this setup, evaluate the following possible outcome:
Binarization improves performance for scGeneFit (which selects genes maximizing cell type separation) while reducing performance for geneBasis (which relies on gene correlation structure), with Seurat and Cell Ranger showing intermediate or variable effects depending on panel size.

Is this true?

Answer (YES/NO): NO